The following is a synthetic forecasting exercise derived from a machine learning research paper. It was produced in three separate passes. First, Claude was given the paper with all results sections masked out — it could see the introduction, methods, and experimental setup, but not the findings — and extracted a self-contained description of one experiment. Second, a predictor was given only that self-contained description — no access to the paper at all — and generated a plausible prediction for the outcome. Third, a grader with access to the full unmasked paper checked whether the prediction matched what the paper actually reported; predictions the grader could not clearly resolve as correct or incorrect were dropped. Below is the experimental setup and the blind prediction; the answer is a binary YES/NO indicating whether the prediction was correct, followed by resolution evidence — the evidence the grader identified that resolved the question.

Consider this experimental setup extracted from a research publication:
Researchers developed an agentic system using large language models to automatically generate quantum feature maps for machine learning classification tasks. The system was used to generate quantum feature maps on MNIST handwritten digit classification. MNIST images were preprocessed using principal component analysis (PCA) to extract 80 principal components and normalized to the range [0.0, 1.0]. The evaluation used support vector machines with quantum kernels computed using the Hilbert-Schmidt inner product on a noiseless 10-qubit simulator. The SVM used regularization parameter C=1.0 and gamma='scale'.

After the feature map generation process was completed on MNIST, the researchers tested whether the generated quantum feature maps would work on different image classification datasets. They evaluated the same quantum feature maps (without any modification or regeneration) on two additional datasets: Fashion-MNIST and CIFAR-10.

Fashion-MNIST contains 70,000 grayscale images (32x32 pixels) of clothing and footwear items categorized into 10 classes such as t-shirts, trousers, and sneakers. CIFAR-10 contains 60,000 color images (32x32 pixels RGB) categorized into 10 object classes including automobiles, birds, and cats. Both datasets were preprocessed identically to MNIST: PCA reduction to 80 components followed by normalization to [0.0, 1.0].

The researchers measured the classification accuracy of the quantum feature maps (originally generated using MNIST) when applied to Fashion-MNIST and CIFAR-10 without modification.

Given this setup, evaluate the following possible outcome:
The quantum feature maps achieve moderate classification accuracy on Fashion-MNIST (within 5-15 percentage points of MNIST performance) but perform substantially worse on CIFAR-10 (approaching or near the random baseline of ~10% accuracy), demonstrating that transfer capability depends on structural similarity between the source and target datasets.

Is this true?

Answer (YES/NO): NO